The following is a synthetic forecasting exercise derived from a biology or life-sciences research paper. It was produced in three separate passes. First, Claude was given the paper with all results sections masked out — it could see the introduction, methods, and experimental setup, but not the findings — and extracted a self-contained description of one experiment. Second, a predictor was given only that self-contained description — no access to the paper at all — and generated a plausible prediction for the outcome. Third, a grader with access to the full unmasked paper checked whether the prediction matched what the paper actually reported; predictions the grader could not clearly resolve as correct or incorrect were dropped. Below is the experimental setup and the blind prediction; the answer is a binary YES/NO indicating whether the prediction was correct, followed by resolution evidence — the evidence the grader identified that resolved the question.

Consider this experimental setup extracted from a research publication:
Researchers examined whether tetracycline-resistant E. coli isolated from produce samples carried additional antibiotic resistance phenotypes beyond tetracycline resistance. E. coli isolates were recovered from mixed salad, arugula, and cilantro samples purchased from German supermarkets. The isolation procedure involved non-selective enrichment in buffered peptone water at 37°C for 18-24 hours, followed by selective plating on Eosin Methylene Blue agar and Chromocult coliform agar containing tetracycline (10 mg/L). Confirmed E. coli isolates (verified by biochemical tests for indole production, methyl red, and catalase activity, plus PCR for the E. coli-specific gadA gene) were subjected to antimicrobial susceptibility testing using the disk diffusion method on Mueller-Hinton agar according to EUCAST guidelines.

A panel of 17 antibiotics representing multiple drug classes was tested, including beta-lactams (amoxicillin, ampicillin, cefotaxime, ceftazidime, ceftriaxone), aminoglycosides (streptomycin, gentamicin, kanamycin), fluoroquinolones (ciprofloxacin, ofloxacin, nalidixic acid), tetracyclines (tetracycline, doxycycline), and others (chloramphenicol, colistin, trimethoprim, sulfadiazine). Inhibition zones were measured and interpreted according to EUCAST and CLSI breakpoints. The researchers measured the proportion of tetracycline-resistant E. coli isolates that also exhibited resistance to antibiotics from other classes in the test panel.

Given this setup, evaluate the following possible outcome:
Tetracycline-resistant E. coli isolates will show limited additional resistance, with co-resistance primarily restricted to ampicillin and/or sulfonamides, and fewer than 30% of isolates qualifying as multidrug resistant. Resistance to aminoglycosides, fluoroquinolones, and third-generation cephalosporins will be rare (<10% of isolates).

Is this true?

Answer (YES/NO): NO